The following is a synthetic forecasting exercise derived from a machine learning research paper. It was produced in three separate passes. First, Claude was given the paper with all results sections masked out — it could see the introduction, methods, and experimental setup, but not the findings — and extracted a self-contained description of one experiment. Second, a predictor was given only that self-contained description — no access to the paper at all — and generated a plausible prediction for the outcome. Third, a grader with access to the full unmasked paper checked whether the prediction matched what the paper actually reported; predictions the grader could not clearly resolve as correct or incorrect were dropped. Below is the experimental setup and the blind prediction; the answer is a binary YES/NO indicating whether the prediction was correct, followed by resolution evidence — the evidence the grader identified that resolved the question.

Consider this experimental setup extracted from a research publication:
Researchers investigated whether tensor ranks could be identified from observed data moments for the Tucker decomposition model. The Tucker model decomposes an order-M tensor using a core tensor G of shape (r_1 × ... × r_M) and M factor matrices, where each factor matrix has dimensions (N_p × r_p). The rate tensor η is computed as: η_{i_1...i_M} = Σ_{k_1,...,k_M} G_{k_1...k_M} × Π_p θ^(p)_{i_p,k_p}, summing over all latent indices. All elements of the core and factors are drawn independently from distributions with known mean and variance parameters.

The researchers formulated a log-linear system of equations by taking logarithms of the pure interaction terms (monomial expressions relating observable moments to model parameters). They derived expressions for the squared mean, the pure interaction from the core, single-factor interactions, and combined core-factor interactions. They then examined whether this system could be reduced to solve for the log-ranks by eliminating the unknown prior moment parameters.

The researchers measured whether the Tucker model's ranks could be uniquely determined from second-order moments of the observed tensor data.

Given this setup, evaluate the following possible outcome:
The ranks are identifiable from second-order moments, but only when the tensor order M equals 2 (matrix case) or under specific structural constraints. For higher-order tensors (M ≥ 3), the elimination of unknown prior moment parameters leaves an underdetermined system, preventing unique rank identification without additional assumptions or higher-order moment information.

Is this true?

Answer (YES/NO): NO